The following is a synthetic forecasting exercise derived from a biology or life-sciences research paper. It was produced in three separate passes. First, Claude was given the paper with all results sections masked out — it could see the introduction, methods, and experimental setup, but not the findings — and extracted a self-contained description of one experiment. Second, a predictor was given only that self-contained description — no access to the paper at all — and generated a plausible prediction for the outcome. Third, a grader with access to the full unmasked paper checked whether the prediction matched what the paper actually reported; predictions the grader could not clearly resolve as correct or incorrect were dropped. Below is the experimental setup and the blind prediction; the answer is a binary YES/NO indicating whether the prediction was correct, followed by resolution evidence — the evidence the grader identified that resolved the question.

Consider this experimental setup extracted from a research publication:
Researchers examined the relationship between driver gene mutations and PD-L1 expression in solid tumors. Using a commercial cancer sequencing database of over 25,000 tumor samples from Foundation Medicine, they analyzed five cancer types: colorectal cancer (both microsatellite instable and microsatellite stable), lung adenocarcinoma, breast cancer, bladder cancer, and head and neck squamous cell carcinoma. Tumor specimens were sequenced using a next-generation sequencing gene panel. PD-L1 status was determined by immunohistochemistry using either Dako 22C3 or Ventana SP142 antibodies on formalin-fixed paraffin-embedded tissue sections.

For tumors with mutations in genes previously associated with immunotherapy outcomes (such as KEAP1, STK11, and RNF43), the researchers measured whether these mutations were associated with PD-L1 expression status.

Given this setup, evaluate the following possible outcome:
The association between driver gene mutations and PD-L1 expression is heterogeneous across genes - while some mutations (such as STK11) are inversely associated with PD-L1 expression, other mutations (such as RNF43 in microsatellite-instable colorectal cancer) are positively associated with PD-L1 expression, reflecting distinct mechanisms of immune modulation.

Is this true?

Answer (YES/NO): NO